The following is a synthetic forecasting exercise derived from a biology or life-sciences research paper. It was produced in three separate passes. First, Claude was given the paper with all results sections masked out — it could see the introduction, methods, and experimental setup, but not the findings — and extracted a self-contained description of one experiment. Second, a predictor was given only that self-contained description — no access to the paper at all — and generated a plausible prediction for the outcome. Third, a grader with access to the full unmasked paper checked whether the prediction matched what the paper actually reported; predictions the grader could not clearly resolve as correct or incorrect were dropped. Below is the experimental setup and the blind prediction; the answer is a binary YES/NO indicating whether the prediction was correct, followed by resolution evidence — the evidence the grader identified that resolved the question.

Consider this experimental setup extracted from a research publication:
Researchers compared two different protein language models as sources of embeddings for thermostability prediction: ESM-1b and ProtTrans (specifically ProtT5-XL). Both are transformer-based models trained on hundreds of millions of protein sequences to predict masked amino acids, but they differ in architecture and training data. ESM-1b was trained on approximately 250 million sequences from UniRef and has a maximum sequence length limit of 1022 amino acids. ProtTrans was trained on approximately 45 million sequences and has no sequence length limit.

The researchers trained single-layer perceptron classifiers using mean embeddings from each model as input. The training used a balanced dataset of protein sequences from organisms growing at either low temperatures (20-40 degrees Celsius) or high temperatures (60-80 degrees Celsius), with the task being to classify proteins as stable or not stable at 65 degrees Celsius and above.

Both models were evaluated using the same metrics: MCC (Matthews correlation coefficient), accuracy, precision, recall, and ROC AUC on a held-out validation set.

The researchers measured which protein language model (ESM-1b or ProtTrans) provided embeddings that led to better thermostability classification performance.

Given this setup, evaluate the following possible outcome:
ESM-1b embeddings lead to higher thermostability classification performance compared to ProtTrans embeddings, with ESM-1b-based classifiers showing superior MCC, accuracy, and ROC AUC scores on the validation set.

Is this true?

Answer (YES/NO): NO